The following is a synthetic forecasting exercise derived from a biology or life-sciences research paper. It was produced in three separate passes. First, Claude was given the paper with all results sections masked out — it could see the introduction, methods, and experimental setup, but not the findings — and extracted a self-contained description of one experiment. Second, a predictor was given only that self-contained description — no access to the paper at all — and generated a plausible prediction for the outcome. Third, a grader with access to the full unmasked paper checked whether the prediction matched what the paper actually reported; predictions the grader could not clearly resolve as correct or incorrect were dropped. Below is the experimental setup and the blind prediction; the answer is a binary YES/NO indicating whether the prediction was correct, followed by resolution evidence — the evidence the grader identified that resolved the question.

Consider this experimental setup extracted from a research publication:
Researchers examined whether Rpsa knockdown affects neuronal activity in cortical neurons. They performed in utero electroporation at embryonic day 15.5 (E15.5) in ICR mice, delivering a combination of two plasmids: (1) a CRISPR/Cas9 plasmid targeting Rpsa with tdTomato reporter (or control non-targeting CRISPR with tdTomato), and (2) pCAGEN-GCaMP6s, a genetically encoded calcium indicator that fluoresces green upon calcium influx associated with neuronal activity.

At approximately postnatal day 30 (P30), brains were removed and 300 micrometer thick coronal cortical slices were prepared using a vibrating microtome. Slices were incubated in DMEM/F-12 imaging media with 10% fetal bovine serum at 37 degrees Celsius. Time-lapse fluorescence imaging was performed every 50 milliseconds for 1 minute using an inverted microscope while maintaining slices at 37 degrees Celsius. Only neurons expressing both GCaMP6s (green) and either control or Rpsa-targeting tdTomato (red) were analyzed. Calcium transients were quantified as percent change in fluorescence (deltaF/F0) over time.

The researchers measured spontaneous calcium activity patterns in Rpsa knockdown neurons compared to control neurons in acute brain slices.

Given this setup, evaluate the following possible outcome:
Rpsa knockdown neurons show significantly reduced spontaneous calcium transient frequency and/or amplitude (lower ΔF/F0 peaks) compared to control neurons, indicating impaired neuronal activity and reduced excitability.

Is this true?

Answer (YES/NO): YES